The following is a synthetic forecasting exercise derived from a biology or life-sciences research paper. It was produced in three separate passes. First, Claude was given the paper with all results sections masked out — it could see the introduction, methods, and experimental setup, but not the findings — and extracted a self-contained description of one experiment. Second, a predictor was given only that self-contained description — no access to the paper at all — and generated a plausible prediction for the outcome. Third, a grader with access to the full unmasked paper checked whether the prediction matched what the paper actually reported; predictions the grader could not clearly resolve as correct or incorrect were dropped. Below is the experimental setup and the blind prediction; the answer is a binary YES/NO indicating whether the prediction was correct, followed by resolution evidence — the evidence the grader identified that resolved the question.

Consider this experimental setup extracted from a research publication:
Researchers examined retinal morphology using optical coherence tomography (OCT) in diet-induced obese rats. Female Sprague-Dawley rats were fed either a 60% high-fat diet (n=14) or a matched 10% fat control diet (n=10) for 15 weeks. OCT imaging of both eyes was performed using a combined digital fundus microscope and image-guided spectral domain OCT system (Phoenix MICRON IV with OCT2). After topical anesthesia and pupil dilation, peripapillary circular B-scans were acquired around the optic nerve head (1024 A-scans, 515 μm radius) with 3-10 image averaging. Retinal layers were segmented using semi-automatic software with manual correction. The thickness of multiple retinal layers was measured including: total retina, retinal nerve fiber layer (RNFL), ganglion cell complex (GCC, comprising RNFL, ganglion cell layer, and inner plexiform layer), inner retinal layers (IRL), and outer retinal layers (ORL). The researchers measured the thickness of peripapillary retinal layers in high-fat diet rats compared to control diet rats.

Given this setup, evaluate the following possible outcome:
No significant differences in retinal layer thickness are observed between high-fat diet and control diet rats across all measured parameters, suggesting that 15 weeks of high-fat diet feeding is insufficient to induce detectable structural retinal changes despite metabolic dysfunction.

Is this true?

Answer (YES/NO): NO